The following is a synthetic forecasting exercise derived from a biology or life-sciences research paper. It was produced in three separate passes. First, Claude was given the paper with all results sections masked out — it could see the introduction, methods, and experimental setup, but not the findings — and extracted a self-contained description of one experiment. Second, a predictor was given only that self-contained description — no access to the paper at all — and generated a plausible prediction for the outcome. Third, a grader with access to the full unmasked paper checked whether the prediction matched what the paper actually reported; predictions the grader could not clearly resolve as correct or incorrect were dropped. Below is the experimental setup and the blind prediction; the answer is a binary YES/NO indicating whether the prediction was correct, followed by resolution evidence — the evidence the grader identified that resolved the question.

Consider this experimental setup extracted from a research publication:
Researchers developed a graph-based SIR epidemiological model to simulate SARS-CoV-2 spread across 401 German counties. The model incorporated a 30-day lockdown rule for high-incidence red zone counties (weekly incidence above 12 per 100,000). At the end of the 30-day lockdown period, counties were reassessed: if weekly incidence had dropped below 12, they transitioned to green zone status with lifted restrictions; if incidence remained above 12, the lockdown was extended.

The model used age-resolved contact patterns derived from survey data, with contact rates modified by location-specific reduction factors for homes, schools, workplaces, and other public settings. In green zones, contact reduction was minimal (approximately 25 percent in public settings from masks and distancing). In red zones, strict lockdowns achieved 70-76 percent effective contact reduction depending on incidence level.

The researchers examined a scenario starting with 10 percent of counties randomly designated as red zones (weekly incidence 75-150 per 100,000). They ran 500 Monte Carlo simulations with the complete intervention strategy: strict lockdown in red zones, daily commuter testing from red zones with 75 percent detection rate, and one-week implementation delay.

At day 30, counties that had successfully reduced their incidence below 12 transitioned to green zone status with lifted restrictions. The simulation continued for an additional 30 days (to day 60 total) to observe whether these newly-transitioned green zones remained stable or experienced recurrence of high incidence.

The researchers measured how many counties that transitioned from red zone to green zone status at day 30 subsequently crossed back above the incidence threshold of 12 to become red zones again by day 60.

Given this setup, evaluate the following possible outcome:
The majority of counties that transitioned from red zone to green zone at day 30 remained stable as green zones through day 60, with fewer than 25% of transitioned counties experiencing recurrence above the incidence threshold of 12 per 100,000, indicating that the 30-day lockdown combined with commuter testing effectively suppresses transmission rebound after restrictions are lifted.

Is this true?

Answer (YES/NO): YES